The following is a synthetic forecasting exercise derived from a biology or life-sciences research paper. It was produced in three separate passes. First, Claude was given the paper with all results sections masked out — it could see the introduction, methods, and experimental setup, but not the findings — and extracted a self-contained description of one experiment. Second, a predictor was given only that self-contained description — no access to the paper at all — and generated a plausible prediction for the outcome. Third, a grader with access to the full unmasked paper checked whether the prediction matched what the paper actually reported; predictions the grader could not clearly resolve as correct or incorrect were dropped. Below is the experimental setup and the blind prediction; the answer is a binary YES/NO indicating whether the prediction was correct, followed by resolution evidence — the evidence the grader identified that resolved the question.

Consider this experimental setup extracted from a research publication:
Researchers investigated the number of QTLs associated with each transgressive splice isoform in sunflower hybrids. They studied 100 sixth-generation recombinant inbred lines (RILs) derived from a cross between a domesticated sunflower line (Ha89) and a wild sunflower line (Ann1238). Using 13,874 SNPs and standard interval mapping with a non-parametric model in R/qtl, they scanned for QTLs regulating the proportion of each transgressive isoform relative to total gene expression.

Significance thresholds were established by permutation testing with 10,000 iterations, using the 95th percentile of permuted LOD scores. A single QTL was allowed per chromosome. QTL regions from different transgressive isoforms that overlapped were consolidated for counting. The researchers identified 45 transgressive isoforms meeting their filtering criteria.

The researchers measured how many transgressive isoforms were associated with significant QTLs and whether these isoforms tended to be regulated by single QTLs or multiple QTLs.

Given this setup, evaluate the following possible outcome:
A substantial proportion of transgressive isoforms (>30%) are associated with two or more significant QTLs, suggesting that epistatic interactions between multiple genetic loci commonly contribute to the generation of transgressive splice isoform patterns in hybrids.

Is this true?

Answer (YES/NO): YES